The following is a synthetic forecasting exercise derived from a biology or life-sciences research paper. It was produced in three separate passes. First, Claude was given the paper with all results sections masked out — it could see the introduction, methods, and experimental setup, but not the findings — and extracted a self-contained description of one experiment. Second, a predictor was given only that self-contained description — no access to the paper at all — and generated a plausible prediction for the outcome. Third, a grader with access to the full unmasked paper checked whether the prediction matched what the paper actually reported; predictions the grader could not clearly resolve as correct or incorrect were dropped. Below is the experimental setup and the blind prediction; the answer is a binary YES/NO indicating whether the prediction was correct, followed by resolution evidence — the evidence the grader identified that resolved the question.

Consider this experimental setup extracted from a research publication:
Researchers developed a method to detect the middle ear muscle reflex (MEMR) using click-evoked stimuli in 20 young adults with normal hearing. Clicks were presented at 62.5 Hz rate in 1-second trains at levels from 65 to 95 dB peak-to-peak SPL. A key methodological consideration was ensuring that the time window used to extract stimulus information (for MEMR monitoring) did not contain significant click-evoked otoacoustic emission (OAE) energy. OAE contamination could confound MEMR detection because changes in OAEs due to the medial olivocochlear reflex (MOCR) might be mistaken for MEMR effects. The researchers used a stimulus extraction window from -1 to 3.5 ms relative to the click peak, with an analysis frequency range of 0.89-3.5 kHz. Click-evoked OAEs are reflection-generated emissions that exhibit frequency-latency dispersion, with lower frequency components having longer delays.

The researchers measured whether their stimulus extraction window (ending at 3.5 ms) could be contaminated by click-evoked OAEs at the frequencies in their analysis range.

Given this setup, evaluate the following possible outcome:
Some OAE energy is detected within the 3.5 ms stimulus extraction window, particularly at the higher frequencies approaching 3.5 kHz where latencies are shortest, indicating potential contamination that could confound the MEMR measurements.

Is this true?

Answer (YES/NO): NO